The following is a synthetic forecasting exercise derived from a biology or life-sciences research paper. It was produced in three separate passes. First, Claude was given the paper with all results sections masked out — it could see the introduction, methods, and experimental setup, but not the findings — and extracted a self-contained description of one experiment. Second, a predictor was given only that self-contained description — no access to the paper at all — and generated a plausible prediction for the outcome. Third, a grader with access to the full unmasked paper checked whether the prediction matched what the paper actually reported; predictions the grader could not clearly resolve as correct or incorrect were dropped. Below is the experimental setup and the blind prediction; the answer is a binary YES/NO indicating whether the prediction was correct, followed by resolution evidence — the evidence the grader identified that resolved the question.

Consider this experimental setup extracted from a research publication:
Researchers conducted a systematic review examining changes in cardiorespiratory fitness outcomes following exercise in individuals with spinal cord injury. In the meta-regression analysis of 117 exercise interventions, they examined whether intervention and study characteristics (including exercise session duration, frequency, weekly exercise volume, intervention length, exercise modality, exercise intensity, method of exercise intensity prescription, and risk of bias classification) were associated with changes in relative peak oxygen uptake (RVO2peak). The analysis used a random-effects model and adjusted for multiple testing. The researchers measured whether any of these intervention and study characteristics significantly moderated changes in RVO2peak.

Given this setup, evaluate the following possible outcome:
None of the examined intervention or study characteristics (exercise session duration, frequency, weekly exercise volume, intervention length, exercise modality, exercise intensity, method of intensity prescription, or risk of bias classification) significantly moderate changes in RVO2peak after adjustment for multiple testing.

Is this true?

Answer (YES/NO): YES